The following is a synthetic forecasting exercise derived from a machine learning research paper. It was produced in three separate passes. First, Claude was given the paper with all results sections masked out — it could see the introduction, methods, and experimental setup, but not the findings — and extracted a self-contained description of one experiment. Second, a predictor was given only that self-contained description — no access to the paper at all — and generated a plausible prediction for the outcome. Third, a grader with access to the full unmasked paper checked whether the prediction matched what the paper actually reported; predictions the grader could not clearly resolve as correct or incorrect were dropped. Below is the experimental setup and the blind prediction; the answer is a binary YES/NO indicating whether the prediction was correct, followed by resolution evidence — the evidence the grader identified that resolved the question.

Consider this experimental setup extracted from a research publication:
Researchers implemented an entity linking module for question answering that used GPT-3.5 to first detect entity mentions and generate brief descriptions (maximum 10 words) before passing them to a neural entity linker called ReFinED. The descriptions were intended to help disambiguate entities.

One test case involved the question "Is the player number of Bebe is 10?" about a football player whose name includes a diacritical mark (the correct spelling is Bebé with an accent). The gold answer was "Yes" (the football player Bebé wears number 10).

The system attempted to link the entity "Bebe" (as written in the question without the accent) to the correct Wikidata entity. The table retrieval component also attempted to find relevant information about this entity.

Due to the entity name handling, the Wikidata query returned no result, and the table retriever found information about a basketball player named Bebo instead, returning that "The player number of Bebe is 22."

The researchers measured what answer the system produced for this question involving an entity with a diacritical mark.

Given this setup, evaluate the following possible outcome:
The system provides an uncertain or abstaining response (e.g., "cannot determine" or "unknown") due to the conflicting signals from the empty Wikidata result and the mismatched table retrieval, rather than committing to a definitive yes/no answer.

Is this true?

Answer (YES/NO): NO